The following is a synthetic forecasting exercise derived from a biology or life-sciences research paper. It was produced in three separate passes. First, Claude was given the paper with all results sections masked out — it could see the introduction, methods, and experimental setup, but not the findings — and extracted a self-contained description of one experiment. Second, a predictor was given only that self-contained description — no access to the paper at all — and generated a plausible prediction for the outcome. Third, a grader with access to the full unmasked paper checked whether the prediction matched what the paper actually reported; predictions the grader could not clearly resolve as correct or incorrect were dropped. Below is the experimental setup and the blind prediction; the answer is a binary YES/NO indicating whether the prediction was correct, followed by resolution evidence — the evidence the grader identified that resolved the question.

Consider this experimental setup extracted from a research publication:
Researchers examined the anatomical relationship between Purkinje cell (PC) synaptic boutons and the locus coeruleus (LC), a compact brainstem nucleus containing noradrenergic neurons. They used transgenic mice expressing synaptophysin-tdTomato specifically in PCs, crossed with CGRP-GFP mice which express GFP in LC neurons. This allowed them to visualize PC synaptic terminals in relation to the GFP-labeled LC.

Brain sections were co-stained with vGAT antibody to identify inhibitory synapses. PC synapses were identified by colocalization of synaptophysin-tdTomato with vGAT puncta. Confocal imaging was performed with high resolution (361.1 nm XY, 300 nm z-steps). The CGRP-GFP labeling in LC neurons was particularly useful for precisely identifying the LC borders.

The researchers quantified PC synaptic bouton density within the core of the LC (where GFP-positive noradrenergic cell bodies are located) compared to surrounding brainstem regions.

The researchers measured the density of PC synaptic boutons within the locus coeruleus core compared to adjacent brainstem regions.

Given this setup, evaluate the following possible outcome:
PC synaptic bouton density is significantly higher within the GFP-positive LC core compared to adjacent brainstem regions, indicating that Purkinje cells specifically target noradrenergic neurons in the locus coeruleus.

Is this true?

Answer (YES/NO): NO